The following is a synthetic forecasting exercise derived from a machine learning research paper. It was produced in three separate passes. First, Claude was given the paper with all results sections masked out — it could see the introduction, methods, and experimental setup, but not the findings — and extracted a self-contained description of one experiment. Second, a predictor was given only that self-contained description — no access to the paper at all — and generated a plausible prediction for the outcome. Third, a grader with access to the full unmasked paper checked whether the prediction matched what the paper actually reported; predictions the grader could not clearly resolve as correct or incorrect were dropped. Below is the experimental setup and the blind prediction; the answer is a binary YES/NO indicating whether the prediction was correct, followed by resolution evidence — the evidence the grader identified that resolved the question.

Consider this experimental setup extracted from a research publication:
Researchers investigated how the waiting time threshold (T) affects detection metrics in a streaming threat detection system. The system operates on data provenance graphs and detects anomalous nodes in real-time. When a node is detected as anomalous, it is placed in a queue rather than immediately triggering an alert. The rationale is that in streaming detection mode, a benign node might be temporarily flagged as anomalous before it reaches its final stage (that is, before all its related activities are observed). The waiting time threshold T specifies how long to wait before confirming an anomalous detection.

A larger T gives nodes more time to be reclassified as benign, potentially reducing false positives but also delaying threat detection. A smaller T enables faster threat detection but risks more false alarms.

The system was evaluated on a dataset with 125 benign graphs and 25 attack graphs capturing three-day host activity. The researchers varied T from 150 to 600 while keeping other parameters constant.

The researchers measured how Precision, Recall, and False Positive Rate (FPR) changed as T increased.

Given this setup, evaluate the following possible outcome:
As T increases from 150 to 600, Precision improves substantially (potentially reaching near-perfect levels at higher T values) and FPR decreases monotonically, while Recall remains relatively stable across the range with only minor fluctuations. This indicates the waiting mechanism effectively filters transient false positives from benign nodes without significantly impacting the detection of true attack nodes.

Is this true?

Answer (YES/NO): NO